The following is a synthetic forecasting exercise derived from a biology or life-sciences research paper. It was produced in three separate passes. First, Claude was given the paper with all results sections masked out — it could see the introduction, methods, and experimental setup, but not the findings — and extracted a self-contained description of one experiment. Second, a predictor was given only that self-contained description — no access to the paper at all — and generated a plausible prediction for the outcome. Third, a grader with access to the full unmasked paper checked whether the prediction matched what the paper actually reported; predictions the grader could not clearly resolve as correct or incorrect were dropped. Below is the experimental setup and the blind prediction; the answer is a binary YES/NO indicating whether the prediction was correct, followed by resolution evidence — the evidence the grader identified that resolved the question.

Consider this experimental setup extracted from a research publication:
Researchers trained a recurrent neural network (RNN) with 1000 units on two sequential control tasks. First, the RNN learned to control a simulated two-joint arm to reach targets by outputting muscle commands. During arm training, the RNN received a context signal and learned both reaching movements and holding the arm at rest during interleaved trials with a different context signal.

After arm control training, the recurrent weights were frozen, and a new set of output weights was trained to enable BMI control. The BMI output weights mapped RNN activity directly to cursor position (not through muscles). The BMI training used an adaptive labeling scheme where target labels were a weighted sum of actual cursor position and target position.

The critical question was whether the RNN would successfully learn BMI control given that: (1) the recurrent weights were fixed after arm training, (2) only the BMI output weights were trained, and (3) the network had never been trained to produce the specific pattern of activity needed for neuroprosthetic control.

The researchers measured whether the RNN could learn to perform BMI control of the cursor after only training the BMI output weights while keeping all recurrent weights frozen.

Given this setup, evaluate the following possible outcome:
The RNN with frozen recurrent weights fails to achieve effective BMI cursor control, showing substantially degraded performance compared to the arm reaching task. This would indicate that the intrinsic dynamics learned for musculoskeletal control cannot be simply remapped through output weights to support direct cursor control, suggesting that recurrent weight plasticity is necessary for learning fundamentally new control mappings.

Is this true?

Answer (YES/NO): NO